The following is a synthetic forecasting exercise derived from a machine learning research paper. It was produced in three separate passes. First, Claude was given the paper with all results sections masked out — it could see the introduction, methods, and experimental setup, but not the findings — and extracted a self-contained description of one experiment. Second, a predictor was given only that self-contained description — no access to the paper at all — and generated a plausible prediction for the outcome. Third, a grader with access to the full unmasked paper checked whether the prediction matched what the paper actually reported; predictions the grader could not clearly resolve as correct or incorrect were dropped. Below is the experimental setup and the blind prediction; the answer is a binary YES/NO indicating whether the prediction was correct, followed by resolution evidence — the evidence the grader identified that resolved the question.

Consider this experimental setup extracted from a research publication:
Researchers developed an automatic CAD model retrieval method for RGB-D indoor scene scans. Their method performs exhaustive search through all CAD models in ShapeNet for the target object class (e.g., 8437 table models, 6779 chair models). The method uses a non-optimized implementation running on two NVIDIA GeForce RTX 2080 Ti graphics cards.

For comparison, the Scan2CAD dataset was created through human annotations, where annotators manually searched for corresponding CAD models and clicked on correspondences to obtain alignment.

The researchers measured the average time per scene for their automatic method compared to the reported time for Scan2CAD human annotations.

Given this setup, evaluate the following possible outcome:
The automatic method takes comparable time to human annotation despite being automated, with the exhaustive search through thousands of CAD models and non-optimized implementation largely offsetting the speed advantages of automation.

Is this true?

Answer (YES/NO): NO